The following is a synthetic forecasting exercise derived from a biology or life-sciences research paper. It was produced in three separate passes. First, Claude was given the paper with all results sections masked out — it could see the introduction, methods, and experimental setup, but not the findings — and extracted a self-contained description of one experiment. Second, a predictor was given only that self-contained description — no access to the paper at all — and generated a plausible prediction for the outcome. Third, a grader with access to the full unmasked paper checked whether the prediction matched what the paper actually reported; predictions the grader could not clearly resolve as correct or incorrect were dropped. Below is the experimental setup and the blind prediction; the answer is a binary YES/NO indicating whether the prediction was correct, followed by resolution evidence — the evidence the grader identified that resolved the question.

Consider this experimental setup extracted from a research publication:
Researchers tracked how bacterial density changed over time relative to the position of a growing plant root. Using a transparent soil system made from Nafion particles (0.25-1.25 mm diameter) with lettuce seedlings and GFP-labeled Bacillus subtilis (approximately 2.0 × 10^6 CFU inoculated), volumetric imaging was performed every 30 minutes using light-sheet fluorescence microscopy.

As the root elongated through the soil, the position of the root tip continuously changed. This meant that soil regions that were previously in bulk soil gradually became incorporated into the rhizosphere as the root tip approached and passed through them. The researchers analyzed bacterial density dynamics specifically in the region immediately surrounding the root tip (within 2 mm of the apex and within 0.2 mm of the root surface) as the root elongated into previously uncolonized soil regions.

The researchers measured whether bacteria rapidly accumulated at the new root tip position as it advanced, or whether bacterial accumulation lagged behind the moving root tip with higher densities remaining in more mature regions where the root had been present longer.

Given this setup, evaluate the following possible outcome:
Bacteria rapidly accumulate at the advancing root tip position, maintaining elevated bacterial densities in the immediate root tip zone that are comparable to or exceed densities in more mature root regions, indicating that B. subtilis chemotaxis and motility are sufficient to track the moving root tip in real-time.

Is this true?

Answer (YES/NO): NO